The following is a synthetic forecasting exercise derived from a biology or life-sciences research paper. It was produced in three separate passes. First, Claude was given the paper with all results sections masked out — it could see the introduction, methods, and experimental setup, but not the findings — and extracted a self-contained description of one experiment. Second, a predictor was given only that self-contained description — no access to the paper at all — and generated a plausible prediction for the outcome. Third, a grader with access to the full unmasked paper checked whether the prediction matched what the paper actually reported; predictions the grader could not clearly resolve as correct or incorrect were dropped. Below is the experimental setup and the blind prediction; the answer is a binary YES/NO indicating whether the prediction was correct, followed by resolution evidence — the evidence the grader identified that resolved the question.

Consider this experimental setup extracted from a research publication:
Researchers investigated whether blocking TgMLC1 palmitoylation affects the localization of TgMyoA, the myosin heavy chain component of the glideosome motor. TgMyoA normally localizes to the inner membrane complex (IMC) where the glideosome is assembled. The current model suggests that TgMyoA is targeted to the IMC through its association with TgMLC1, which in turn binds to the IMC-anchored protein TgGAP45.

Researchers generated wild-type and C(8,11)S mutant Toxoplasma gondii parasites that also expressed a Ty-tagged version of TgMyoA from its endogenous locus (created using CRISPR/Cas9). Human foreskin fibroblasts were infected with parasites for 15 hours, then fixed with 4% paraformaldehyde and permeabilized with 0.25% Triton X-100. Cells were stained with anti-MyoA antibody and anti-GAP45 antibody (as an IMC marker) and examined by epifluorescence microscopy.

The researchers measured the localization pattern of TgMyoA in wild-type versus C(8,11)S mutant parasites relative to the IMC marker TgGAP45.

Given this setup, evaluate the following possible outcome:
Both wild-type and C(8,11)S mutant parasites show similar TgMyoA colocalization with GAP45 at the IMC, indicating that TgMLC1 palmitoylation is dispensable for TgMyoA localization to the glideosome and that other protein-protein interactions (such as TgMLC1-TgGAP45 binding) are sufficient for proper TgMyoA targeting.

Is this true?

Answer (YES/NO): NO